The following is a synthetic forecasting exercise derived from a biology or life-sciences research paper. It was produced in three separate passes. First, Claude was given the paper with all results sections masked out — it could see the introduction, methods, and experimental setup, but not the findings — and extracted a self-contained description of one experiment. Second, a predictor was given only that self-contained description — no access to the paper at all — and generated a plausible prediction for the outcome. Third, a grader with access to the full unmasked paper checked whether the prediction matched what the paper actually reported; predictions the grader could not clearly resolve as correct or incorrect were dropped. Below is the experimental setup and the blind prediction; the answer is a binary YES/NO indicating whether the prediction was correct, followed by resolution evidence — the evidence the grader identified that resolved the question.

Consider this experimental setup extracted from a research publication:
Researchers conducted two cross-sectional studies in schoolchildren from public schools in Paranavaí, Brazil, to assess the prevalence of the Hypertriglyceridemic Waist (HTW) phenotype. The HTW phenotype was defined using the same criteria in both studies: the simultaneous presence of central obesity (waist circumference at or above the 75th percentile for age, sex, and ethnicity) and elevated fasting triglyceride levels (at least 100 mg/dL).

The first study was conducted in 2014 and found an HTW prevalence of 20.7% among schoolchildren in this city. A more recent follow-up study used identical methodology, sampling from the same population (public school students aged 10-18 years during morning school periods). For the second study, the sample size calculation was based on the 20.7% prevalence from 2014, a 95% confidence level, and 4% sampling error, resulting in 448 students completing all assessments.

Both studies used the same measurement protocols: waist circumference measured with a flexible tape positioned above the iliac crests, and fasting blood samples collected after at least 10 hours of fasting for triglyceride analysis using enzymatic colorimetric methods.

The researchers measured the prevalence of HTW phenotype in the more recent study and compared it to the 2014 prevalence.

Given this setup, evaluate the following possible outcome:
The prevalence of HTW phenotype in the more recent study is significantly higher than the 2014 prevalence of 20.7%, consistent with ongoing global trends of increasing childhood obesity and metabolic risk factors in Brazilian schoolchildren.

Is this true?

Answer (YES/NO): YES